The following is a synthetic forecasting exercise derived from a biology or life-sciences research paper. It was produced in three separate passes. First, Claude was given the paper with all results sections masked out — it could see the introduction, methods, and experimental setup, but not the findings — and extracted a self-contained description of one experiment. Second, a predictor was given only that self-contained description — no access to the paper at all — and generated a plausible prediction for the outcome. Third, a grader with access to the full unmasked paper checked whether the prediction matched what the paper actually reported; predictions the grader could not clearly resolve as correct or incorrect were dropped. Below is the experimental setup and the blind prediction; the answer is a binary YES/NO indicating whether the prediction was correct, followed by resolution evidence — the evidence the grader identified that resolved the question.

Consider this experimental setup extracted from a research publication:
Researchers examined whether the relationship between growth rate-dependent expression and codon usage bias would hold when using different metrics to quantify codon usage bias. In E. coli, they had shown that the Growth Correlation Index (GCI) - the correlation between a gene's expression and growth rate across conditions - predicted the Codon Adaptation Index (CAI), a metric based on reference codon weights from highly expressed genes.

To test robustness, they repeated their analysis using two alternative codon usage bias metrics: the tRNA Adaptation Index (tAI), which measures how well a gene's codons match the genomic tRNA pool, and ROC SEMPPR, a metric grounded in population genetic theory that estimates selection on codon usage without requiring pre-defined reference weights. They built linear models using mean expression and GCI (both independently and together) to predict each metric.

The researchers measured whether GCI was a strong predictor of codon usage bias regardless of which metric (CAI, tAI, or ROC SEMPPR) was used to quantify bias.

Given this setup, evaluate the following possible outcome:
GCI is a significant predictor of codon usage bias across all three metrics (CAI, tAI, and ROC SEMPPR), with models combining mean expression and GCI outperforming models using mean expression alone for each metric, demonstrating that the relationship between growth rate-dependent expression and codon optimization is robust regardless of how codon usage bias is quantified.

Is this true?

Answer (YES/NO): YES